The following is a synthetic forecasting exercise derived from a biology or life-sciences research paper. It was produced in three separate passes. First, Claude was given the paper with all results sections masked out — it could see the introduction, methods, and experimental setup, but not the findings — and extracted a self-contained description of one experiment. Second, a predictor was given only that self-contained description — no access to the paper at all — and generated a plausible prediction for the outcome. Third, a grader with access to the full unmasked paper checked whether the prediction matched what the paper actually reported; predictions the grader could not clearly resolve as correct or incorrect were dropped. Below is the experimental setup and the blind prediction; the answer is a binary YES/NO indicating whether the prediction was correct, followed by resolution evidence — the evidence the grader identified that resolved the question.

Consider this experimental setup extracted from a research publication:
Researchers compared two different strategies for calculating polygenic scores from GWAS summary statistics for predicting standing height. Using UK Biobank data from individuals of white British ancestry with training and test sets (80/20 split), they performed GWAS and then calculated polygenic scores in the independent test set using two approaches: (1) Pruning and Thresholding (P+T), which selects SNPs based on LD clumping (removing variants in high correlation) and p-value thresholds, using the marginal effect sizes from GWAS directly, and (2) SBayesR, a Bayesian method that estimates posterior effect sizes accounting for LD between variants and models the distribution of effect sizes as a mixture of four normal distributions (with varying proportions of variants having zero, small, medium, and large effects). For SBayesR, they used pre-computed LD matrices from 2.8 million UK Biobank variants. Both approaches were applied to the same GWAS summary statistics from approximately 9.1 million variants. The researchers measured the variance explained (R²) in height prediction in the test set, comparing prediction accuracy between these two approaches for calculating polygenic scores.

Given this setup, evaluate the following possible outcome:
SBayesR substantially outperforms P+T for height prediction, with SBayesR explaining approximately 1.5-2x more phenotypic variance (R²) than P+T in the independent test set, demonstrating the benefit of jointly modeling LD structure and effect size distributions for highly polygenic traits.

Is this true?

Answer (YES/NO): NO